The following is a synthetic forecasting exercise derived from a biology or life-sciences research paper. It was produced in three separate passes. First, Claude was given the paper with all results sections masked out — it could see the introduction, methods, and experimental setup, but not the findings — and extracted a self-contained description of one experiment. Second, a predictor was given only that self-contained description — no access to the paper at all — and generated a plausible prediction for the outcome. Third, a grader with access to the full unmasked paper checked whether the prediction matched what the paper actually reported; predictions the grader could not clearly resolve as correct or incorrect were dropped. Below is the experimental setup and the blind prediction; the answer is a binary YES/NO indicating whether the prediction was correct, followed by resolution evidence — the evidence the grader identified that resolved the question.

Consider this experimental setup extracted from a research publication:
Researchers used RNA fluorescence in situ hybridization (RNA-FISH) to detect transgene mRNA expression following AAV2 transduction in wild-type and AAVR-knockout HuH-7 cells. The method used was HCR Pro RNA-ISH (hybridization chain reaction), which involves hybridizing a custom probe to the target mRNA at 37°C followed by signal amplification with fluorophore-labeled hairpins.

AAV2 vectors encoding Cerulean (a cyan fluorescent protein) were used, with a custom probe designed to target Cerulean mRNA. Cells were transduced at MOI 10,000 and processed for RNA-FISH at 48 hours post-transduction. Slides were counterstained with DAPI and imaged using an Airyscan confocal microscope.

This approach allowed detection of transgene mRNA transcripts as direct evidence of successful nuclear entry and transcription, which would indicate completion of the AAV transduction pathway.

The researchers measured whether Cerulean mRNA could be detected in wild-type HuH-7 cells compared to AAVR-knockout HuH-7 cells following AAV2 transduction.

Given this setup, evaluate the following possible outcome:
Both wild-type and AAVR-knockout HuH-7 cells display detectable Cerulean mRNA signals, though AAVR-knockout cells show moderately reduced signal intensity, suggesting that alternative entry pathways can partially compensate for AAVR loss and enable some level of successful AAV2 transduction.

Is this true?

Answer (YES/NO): NO